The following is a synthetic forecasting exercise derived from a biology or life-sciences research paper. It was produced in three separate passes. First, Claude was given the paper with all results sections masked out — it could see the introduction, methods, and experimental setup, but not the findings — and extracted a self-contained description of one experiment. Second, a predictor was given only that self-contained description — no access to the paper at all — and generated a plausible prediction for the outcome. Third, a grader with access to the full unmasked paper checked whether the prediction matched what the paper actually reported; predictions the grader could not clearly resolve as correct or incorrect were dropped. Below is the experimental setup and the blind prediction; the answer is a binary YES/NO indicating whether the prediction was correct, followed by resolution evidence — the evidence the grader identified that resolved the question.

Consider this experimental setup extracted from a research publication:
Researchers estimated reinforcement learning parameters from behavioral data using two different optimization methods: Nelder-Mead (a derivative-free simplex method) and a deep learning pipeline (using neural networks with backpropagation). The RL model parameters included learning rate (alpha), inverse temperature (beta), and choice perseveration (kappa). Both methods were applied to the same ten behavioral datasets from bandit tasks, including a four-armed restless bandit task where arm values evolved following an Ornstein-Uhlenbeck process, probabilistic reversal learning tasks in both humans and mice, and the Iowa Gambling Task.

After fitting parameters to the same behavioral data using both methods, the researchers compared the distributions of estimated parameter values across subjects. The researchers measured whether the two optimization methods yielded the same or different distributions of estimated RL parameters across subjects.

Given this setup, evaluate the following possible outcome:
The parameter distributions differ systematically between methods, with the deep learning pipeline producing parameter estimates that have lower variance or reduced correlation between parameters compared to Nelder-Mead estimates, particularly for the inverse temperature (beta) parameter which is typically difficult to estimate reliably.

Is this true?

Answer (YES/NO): NO